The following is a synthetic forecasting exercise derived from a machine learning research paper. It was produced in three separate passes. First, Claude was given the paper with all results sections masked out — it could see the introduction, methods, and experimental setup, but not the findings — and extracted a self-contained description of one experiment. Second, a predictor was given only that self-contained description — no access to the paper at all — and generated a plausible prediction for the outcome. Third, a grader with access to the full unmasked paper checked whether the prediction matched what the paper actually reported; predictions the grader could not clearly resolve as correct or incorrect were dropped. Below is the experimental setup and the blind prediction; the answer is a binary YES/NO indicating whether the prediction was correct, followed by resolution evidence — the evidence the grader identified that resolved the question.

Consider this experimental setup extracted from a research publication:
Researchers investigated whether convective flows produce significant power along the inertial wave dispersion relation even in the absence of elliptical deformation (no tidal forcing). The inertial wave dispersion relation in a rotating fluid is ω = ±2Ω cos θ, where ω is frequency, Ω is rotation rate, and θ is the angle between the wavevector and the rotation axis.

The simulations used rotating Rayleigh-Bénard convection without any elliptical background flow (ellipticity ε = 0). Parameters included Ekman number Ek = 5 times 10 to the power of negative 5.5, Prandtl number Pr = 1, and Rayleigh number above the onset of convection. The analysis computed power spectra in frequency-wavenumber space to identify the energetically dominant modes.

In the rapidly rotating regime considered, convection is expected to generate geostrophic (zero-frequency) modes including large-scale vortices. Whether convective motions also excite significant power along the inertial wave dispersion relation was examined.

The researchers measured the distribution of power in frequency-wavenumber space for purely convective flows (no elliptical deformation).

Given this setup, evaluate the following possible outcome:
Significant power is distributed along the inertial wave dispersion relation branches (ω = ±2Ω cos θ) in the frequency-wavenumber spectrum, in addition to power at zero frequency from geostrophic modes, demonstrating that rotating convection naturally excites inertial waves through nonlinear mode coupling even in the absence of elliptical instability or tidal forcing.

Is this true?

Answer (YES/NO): YES